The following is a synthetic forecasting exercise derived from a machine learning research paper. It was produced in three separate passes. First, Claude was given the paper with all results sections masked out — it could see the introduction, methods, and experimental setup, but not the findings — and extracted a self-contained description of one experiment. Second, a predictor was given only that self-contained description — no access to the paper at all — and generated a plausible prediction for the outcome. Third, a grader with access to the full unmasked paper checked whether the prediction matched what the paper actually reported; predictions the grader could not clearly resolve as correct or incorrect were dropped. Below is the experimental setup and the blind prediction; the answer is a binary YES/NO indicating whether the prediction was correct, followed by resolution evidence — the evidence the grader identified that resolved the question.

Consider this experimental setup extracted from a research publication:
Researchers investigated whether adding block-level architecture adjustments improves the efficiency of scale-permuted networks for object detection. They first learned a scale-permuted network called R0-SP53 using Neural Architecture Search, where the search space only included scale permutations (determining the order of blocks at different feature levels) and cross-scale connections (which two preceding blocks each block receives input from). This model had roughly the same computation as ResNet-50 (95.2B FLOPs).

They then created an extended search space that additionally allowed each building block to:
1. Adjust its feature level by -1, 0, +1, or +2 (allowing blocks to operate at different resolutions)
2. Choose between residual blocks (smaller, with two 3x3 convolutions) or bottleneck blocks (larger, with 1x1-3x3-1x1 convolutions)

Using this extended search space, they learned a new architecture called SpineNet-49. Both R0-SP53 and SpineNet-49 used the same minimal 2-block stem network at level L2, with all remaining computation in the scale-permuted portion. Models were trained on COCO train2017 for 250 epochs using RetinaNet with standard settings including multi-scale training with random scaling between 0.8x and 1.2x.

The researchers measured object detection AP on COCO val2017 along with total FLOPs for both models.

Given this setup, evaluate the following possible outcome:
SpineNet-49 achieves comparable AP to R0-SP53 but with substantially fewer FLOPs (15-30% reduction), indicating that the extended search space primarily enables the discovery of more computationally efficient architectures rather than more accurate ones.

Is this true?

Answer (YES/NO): NO